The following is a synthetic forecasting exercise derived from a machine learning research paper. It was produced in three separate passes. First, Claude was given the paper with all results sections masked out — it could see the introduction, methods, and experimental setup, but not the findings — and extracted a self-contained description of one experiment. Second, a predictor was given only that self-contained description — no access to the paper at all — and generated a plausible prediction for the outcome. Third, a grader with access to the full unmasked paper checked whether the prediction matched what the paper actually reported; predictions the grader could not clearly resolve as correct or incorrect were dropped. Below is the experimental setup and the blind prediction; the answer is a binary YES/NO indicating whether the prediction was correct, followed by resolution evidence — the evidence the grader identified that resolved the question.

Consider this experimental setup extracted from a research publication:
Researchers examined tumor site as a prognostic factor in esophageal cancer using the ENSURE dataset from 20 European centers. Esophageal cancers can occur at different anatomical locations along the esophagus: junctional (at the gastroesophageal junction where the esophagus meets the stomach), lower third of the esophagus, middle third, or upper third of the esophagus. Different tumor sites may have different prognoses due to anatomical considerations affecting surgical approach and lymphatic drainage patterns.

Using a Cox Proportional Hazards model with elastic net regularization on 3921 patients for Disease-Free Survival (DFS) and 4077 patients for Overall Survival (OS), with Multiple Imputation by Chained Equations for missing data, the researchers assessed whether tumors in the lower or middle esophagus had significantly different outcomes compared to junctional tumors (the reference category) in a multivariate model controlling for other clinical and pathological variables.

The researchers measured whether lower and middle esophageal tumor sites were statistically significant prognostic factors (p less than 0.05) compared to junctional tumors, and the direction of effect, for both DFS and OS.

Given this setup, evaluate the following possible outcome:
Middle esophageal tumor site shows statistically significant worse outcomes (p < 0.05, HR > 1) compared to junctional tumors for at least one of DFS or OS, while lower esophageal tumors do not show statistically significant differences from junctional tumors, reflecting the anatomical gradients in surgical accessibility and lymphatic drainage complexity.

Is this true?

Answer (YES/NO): NO